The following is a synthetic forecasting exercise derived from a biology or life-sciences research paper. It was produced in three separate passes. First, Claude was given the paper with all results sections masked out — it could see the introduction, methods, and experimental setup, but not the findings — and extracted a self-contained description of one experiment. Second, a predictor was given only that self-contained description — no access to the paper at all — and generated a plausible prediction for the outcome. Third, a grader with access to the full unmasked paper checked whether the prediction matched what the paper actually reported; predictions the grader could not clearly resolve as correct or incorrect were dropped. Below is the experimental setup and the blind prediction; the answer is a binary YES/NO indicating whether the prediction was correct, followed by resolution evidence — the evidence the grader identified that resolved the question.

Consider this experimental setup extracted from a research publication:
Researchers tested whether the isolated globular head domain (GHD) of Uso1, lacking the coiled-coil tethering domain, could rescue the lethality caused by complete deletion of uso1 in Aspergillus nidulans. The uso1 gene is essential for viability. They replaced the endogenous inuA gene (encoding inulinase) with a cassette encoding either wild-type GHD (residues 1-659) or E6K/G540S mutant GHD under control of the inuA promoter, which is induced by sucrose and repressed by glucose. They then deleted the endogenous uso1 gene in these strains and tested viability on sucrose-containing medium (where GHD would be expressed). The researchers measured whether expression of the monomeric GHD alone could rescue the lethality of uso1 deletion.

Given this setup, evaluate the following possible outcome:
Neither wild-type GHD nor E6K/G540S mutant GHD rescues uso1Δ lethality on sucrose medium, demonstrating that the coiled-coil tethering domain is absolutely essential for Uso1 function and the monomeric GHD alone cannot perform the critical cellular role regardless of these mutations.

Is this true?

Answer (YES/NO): NO